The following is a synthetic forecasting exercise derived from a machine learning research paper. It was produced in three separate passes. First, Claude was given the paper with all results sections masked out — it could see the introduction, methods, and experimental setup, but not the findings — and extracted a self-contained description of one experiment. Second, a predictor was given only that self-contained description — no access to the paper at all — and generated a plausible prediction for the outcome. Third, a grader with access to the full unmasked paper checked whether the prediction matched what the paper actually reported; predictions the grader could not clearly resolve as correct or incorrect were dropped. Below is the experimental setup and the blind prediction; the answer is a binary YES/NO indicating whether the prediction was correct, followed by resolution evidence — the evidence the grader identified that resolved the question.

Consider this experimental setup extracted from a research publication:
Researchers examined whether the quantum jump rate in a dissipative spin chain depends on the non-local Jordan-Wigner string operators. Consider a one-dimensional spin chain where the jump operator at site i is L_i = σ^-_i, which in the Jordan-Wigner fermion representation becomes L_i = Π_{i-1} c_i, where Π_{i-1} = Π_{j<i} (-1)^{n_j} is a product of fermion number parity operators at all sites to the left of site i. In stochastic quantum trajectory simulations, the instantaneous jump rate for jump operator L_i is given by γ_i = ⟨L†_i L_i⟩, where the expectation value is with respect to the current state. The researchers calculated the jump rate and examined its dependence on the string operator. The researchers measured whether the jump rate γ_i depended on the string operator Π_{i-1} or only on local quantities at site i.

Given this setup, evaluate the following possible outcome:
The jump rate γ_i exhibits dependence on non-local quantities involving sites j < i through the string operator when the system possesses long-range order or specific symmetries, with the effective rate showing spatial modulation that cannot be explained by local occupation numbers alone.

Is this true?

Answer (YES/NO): NO